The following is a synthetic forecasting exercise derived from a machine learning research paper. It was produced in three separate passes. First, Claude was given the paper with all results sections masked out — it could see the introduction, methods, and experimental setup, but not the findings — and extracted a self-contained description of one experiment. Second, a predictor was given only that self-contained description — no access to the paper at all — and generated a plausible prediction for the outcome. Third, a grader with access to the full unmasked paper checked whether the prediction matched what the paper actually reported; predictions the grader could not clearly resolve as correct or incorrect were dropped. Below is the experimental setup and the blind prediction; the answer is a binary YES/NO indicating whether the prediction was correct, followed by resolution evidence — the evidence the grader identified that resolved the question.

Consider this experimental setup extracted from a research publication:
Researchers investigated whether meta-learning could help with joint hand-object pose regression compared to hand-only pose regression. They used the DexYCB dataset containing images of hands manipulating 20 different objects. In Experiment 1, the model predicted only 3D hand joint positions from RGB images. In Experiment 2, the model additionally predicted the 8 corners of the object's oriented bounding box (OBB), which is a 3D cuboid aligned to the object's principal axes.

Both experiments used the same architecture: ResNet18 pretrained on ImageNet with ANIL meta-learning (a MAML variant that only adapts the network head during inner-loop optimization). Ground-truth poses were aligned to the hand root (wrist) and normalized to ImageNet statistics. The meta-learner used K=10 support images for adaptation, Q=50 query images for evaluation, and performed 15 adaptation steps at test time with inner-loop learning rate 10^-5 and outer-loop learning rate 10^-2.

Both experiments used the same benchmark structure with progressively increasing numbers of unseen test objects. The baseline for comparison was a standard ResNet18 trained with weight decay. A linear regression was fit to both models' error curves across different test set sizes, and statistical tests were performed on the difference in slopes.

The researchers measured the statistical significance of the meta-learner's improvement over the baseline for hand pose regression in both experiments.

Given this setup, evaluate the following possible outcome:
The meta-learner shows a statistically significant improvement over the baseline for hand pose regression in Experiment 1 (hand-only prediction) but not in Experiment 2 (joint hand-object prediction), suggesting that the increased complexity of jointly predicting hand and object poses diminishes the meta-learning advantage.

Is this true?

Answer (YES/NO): YES